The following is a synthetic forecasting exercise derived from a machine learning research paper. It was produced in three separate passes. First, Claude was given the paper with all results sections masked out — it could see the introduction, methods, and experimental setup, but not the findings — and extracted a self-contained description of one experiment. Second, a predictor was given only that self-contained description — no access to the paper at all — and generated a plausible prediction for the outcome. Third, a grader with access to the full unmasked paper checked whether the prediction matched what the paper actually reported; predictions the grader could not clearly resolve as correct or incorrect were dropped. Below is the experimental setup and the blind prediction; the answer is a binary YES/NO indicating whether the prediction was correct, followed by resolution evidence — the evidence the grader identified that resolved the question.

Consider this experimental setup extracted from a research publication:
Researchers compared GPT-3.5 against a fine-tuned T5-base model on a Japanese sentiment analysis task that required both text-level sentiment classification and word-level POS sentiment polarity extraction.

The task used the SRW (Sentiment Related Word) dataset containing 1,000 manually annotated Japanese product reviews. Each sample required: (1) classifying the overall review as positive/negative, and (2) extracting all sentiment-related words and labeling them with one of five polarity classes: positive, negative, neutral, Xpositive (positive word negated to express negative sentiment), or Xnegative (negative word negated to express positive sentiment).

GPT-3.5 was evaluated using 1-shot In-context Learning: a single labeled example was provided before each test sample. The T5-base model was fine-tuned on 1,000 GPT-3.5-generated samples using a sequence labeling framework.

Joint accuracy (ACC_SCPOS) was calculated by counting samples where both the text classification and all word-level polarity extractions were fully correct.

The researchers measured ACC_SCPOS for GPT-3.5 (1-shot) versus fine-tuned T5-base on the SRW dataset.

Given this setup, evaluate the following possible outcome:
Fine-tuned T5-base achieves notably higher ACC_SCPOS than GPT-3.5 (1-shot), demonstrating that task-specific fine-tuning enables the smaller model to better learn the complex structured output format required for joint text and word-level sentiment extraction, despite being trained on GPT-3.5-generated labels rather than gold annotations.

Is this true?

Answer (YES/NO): YES